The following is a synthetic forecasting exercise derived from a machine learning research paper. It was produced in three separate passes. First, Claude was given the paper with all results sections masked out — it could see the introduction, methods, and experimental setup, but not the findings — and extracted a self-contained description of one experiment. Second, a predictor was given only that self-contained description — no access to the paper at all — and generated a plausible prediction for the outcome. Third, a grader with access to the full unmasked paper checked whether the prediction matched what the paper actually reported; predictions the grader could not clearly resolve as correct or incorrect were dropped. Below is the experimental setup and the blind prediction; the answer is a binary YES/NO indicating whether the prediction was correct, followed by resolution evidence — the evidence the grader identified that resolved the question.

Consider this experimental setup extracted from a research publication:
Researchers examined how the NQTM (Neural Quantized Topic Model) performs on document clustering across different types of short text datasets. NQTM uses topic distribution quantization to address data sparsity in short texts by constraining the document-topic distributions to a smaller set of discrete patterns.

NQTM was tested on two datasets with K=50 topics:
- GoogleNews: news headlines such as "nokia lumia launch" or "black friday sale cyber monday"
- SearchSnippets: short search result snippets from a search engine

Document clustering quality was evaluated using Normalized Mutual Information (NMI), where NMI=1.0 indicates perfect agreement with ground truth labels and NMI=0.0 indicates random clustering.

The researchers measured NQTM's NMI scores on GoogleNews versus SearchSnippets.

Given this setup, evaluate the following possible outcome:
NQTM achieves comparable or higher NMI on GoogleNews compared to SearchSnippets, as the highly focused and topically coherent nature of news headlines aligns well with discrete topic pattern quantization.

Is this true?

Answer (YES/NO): YES